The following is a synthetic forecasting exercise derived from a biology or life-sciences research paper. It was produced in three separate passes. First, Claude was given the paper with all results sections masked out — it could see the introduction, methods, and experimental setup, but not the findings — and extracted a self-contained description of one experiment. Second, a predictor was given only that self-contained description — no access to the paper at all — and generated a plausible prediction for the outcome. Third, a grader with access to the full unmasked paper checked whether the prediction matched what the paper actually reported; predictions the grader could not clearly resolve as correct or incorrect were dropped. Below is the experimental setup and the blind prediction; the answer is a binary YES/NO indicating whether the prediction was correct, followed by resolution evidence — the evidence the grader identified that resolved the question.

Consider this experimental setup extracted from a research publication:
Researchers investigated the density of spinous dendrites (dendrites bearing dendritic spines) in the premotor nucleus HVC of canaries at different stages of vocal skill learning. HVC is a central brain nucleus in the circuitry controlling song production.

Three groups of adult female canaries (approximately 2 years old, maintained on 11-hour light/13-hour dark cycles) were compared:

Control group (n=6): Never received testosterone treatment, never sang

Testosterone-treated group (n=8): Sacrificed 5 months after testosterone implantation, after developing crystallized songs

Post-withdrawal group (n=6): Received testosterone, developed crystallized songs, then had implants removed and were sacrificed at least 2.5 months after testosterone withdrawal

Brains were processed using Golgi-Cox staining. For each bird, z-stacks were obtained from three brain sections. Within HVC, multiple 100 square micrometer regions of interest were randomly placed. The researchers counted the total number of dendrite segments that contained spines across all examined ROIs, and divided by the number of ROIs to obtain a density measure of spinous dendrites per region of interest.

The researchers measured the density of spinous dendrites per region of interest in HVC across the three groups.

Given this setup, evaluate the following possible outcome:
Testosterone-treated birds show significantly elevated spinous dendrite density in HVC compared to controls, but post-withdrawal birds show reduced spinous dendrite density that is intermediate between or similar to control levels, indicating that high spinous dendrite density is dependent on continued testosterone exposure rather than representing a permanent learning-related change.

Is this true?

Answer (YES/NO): NO